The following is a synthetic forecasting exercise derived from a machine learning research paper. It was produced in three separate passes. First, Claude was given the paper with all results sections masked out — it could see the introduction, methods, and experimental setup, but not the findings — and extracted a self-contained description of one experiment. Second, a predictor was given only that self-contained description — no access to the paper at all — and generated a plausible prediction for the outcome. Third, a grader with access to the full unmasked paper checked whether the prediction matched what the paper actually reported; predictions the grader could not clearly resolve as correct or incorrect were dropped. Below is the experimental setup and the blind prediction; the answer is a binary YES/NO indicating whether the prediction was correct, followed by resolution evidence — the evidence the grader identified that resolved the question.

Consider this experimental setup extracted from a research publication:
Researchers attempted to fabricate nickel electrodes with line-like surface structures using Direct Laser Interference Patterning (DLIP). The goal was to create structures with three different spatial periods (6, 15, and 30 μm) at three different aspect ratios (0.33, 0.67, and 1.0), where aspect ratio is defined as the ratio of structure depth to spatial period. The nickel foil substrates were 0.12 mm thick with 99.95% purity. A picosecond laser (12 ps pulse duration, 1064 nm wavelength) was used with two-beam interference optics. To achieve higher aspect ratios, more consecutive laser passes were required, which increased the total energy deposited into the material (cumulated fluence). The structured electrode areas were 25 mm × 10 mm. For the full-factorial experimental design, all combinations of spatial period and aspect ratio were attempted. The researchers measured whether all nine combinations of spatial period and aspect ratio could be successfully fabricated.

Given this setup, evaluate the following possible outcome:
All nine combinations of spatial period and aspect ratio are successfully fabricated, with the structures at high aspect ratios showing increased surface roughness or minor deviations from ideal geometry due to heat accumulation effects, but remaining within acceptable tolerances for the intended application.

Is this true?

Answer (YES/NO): NO